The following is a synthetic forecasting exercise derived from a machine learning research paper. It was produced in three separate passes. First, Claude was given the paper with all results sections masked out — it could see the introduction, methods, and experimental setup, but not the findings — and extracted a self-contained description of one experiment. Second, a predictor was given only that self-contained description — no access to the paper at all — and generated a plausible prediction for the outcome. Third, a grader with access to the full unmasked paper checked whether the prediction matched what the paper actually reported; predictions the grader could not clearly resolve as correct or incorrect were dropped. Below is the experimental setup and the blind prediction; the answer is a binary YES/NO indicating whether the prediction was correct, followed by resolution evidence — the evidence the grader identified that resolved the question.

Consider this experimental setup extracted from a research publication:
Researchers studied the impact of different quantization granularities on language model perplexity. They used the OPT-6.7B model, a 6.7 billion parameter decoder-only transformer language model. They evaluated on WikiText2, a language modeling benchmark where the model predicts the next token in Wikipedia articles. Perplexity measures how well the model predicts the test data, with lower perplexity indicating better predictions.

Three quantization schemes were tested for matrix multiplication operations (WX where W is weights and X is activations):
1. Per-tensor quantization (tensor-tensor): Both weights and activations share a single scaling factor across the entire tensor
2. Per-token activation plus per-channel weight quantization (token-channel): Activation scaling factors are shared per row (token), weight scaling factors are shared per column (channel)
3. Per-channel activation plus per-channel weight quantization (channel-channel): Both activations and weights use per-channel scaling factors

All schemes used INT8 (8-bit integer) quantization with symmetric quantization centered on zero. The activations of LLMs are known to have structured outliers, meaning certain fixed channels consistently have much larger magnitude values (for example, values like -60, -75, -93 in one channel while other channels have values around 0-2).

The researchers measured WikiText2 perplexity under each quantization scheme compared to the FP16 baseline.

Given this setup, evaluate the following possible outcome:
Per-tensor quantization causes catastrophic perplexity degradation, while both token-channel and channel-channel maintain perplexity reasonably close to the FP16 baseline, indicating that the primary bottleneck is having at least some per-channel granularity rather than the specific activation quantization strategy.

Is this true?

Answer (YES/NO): NO